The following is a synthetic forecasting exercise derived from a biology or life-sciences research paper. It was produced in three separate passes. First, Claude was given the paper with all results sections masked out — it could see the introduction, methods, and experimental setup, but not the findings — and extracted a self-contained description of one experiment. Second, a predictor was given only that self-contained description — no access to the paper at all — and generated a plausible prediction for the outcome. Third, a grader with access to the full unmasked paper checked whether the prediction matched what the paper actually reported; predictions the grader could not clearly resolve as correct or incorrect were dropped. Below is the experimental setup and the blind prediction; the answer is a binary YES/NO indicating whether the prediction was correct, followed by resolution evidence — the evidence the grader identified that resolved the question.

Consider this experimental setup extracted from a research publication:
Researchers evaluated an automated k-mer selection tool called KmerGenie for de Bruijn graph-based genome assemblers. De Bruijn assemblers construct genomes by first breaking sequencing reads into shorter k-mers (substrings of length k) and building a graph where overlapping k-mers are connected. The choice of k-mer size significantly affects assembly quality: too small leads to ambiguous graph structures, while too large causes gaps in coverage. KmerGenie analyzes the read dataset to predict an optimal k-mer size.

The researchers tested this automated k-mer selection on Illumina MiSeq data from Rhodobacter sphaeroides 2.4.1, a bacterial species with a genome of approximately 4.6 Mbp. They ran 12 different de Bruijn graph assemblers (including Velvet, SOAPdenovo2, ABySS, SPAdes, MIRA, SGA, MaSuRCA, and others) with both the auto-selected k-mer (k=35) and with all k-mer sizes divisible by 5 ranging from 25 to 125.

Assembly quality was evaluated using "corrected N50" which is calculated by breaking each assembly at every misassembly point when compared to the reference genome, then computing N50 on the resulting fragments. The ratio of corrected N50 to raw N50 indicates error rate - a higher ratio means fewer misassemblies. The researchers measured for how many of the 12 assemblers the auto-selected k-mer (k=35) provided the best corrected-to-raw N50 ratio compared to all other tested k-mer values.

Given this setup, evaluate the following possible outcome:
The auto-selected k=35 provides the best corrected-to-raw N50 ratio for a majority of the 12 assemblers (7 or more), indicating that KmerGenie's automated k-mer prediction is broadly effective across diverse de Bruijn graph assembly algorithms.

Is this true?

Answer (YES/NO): YES